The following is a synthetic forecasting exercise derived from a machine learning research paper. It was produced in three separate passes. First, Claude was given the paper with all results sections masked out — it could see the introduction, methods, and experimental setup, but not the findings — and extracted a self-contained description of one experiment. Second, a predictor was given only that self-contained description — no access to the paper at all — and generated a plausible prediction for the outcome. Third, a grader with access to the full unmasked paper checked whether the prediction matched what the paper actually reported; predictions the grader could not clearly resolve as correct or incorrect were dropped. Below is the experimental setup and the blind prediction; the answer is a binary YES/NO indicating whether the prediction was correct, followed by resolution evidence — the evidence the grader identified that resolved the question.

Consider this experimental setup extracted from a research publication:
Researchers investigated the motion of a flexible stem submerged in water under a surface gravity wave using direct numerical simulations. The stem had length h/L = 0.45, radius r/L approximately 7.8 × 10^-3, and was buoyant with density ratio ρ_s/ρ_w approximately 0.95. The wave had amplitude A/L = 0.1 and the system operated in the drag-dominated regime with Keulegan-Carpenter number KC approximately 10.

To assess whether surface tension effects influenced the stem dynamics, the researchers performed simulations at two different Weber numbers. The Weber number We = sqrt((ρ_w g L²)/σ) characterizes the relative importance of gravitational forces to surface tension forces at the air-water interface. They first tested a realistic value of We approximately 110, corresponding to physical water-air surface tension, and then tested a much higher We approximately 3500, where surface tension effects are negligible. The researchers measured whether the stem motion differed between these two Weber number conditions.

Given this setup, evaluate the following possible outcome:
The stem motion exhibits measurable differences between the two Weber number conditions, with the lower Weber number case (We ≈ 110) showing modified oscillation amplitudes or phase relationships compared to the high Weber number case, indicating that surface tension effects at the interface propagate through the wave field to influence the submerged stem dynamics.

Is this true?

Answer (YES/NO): NO